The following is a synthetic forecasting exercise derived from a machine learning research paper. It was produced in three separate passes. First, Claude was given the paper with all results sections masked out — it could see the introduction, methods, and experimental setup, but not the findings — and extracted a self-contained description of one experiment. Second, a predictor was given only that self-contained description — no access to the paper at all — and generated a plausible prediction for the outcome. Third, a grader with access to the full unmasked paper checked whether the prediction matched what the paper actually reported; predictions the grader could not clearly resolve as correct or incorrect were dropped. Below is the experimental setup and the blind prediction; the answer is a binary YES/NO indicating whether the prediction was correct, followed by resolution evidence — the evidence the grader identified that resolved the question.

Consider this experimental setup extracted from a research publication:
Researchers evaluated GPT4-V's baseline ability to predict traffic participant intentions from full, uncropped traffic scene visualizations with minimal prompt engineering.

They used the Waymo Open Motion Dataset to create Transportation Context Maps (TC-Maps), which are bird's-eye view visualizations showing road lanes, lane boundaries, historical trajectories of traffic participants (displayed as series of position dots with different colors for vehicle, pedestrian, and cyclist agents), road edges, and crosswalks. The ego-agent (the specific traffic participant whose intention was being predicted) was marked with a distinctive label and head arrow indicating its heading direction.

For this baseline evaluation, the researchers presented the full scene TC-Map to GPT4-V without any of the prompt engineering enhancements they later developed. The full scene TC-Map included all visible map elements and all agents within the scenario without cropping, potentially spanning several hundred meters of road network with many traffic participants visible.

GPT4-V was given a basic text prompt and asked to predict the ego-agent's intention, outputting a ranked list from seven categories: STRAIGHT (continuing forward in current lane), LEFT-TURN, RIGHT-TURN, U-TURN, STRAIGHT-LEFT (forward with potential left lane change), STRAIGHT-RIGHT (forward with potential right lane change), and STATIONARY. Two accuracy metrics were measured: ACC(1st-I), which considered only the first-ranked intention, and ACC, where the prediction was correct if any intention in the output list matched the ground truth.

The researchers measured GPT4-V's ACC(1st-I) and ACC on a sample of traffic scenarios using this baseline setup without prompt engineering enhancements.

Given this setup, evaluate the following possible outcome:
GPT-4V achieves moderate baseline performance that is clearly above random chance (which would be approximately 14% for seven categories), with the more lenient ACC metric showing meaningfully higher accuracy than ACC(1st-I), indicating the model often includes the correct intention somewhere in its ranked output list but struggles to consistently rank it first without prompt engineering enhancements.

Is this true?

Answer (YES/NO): YES